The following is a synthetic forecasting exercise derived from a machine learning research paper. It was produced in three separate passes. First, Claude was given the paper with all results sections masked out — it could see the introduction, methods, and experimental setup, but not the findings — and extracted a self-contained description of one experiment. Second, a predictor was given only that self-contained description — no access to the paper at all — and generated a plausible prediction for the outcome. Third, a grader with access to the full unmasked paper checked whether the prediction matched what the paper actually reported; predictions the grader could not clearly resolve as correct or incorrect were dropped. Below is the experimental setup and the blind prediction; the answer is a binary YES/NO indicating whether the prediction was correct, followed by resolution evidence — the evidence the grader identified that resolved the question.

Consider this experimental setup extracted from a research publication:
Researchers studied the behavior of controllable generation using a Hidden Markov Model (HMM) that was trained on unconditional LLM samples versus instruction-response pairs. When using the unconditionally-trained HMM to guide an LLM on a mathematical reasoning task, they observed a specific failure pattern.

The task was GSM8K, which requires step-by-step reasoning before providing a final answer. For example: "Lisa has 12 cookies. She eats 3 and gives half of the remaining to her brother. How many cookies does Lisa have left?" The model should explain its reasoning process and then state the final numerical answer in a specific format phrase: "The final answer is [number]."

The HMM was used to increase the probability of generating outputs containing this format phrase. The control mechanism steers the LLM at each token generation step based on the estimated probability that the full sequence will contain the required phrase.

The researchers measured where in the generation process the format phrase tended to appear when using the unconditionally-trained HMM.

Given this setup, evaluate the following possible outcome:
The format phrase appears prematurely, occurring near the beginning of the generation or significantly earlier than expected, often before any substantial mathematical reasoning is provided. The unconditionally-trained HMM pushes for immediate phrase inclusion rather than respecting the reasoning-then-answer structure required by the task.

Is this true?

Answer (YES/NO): YES